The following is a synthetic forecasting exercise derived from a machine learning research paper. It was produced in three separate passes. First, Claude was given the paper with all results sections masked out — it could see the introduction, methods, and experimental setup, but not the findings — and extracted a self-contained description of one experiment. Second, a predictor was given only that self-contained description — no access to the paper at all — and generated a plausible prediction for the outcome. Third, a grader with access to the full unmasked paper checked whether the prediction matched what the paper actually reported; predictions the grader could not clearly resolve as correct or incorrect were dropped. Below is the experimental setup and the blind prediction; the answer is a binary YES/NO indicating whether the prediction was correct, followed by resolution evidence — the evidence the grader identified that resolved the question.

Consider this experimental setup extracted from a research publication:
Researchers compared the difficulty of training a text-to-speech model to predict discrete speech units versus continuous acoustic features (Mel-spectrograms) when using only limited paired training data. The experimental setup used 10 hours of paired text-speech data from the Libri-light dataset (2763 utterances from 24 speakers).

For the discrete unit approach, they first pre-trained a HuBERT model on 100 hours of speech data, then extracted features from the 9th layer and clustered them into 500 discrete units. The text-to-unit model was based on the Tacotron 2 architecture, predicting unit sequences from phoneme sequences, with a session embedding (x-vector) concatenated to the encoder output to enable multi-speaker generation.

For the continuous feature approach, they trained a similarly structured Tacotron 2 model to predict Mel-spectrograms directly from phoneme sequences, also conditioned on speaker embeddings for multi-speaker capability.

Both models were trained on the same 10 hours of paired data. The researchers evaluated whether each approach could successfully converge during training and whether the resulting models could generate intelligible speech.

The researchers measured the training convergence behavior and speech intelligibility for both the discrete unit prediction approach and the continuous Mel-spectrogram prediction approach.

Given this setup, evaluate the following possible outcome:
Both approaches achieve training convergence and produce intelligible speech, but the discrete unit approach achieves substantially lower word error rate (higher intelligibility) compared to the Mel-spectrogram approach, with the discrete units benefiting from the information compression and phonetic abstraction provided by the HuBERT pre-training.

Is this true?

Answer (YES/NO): NO